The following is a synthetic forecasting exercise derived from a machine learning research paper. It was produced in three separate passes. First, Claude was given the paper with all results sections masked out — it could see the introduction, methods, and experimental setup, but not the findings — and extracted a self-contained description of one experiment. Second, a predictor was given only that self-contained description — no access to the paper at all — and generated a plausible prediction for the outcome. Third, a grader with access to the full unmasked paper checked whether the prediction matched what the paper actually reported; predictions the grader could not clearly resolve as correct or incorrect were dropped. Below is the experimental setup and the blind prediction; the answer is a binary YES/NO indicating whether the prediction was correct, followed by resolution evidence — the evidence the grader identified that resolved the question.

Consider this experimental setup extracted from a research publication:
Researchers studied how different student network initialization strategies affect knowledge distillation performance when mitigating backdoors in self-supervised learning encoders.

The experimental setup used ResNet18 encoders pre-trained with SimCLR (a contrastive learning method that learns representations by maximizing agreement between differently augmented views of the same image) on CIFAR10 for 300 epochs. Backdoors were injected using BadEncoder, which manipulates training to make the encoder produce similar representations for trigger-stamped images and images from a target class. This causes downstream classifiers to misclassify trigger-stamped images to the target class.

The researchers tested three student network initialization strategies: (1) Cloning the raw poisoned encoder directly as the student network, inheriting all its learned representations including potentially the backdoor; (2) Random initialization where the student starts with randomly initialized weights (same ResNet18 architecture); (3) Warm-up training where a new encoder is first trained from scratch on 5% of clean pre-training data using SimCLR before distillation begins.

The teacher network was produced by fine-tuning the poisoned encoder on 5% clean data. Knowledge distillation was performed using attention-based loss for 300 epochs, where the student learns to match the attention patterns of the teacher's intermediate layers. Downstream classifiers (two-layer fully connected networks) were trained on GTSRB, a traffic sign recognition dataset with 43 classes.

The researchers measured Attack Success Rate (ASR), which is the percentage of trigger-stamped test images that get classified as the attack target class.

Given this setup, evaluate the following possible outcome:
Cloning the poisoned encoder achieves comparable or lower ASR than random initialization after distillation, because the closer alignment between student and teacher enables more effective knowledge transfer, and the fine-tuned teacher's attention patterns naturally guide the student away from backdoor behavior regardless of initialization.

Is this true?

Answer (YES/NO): NO